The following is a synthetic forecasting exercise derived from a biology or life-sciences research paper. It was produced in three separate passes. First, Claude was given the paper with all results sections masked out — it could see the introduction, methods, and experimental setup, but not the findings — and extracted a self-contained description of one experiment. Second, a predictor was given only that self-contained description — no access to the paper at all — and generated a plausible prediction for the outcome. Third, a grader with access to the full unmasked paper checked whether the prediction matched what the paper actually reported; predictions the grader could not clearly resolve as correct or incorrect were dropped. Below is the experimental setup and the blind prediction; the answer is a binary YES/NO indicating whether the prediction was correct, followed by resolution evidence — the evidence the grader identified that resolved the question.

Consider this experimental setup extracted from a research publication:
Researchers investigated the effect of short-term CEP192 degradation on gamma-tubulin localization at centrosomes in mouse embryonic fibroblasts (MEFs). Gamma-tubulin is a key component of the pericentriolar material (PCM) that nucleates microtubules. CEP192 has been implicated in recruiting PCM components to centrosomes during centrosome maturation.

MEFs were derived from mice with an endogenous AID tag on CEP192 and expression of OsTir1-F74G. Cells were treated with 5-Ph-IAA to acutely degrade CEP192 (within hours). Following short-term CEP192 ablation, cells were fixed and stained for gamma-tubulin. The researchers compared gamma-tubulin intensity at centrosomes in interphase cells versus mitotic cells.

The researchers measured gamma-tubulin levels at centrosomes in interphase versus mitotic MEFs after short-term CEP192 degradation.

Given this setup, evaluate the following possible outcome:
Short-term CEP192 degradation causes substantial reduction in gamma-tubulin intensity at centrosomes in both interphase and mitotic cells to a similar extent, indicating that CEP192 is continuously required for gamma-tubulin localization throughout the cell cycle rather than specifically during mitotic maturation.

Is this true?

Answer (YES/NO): NO